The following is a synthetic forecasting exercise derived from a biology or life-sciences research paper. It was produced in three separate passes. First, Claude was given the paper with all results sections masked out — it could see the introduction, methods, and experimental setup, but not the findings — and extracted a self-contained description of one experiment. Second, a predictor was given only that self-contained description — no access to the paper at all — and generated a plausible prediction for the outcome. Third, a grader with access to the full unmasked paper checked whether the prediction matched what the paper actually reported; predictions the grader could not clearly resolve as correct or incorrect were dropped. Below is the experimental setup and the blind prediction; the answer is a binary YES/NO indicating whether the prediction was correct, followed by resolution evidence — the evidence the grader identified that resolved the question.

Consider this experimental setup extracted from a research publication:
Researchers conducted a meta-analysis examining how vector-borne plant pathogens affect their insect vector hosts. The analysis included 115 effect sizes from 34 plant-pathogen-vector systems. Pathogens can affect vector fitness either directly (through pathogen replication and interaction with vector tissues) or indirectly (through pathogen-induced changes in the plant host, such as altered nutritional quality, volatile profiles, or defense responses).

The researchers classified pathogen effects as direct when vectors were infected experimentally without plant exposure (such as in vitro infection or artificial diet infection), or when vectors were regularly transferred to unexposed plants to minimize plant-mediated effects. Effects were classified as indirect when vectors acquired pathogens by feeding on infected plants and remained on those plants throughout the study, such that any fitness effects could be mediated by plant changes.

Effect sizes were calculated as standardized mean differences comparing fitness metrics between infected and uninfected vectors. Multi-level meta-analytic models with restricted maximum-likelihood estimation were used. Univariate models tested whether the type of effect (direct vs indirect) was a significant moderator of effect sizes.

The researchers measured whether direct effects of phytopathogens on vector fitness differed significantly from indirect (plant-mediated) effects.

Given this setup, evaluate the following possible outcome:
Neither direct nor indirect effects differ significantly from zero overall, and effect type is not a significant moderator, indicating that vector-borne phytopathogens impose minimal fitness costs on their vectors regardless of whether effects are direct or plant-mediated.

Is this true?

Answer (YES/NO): YES